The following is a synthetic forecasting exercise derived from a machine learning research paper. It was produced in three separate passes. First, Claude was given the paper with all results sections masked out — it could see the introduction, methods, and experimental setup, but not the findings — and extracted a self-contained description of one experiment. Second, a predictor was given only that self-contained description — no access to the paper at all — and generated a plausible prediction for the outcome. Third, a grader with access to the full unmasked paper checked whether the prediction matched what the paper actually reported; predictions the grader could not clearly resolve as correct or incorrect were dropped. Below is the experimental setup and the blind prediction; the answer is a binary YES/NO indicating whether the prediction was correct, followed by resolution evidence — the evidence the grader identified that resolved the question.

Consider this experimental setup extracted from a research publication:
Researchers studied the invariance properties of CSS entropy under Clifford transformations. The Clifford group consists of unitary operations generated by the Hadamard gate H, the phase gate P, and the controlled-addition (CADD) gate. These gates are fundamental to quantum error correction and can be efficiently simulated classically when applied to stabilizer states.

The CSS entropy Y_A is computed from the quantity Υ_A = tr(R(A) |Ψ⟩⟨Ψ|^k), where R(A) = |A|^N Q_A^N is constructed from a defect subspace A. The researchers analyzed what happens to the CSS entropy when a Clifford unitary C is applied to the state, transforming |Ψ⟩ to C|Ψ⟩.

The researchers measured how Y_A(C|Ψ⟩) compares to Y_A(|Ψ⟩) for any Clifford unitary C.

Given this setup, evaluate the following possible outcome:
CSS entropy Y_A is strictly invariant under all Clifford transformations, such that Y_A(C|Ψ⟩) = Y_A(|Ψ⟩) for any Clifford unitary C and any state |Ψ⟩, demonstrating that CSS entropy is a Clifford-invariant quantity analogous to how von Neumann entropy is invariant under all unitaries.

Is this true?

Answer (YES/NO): YES